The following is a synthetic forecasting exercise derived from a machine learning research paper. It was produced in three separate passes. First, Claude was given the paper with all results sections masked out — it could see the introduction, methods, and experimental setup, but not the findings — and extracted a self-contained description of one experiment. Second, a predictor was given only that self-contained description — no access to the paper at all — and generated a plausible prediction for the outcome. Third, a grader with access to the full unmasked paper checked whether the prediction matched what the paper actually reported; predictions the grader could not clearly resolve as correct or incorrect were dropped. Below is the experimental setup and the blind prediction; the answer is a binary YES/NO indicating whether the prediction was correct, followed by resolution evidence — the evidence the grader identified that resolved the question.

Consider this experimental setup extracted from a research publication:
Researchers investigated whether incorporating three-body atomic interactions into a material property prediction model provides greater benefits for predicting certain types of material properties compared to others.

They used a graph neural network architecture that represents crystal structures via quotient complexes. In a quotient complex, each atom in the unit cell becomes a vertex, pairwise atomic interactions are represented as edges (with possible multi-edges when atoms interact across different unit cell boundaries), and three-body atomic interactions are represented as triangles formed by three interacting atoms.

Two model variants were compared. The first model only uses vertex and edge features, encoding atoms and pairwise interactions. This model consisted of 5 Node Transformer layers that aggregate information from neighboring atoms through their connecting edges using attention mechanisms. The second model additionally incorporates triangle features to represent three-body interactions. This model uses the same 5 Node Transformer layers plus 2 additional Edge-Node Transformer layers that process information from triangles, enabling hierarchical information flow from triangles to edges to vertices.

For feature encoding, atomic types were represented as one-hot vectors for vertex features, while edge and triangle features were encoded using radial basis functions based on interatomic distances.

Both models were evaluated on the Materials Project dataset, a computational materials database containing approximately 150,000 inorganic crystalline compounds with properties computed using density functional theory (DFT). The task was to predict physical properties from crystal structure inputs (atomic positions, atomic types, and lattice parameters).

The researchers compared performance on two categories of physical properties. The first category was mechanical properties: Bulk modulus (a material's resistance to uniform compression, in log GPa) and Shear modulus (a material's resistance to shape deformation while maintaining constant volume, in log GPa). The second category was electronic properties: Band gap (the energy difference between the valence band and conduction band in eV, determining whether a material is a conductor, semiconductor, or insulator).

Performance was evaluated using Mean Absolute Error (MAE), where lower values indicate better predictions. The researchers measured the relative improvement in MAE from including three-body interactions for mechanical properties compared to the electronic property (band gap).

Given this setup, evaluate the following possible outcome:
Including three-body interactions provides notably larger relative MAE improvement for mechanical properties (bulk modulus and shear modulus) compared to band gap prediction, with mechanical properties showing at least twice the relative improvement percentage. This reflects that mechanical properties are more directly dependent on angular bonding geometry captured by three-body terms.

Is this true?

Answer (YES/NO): YES